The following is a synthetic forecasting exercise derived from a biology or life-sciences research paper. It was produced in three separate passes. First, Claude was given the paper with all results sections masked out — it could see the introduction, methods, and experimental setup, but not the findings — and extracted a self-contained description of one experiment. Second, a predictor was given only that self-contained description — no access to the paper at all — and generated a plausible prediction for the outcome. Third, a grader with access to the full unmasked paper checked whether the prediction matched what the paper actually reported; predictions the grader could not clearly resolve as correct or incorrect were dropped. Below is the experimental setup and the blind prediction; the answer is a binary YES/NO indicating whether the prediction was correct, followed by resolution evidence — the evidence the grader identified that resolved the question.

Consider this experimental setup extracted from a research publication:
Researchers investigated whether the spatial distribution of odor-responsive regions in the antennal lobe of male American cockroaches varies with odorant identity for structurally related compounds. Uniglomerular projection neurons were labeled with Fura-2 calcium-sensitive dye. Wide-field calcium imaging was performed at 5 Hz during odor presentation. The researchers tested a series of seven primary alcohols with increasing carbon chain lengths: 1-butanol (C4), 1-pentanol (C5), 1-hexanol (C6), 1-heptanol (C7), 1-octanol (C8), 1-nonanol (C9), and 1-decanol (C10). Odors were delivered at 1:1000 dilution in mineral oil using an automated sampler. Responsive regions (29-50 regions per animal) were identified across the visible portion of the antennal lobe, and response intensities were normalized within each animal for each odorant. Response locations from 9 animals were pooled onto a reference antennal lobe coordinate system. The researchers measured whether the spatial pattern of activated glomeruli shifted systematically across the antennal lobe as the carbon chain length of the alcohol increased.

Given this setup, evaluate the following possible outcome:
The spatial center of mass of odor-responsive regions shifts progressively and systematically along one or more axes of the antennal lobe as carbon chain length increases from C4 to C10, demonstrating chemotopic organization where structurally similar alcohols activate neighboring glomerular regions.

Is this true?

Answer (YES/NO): YES